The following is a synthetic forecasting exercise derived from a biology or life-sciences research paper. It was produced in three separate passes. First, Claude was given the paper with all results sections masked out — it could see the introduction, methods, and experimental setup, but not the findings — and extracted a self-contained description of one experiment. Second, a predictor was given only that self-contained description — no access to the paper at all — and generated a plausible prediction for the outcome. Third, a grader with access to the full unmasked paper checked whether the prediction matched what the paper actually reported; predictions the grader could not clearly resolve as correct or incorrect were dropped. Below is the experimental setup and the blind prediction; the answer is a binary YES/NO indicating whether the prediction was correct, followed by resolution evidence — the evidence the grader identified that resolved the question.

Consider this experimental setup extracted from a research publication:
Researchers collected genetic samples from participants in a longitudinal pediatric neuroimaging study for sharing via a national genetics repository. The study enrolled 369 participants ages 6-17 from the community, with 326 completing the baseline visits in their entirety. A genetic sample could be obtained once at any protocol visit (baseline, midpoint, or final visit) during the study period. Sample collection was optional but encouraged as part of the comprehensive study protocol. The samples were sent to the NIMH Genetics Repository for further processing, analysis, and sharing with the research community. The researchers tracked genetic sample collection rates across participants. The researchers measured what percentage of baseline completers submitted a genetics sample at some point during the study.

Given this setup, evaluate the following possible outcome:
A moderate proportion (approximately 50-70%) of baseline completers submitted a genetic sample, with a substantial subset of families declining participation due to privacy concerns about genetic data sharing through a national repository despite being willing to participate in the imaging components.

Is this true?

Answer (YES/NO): YES